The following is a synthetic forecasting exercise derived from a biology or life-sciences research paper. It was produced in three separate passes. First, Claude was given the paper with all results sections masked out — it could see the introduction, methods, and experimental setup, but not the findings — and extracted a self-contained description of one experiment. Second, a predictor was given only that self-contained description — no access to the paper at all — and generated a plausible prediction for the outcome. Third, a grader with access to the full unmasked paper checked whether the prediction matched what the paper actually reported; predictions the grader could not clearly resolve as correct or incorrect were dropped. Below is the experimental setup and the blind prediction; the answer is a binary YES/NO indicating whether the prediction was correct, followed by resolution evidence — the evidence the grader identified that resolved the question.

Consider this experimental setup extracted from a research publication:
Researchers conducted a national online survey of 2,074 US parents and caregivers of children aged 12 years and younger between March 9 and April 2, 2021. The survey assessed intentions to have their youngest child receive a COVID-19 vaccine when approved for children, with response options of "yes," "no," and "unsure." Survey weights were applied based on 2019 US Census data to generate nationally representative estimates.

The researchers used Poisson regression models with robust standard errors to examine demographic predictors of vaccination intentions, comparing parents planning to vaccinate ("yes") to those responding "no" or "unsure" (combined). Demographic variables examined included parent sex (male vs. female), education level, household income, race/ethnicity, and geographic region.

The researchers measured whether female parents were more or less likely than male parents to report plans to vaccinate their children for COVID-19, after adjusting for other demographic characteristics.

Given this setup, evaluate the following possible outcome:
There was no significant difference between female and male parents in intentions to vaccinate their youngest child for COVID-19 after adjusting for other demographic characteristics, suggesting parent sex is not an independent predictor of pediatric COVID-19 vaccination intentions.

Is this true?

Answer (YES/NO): NO